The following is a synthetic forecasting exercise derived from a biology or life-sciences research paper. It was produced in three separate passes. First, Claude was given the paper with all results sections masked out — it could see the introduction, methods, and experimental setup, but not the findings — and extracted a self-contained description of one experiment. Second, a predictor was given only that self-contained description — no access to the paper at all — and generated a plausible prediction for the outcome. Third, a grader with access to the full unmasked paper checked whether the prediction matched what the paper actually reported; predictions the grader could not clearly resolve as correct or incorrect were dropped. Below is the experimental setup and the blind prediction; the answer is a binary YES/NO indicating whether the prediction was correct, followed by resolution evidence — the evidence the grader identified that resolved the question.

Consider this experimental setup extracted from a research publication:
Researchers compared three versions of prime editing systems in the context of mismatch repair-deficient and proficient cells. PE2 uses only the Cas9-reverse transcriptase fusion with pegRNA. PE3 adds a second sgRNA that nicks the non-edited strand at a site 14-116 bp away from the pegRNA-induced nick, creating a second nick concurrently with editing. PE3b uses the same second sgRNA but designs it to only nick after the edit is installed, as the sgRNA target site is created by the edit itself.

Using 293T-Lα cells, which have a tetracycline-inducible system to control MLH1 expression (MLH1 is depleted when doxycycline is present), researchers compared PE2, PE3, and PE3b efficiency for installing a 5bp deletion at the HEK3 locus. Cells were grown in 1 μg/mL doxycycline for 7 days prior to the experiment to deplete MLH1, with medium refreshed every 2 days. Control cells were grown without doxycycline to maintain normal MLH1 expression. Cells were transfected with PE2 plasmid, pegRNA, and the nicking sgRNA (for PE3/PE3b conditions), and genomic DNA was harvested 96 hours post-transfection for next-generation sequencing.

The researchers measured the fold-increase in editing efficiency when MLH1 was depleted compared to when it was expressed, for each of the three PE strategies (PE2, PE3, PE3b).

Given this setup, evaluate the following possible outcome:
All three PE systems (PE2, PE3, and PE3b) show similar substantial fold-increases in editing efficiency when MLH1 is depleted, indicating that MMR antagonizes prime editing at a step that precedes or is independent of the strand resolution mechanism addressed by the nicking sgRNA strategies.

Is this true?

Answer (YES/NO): NO